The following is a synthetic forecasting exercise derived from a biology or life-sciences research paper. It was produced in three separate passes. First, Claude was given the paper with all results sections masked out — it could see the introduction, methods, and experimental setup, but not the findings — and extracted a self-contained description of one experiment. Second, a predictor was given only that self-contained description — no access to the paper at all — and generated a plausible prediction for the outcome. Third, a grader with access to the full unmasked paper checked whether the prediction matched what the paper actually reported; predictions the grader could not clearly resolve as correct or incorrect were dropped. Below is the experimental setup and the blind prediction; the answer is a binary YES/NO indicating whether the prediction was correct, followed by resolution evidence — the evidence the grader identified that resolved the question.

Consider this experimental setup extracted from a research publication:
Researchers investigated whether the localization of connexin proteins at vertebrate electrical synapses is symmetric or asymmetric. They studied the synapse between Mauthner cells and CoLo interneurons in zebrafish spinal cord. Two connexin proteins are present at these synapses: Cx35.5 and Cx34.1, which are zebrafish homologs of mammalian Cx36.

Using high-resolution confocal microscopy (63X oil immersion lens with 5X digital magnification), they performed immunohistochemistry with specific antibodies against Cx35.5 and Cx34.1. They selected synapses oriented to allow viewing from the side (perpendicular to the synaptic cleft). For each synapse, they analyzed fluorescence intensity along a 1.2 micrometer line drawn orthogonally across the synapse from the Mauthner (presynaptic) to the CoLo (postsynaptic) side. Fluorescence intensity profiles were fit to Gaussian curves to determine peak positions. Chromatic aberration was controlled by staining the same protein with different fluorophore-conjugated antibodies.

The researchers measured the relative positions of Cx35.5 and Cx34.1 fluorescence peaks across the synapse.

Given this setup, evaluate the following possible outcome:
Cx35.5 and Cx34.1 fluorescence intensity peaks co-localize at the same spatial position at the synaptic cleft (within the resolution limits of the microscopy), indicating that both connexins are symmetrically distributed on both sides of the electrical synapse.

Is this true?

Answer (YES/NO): NO